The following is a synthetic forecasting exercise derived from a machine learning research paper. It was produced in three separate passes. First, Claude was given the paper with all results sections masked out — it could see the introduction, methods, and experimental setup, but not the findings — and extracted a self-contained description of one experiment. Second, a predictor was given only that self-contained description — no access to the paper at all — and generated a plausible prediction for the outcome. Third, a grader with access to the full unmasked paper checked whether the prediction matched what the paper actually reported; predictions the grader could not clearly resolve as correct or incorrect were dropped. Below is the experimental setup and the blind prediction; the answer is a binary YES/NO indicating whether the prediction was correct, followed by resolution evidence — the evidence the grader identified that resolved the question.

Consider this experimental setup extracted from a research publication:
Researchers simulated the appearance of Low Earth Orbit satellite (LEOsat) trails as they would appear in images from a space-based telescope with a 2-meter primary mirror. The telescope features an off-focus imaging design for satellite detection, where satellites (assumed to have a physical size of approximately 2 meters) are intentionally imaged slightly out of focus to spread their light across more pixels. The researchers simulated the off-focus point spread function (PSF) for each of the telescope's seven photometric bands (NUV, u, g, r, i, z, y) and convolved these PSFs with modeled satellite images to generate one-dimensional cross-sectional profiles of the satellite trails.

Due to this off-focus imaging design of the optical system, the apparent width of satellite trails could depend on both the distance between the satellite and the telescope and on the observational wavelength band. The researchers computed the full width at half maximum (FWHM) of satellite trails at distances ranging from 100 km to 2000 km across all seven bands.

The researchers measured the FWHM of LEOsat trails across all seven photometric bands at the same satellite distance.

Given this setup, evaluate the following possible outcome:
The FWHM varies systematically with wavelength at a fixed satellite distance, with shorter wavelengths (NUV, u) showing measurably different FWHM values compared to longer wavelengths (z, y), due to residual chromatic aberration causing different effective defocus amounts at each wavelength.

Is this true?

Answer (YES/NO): NO